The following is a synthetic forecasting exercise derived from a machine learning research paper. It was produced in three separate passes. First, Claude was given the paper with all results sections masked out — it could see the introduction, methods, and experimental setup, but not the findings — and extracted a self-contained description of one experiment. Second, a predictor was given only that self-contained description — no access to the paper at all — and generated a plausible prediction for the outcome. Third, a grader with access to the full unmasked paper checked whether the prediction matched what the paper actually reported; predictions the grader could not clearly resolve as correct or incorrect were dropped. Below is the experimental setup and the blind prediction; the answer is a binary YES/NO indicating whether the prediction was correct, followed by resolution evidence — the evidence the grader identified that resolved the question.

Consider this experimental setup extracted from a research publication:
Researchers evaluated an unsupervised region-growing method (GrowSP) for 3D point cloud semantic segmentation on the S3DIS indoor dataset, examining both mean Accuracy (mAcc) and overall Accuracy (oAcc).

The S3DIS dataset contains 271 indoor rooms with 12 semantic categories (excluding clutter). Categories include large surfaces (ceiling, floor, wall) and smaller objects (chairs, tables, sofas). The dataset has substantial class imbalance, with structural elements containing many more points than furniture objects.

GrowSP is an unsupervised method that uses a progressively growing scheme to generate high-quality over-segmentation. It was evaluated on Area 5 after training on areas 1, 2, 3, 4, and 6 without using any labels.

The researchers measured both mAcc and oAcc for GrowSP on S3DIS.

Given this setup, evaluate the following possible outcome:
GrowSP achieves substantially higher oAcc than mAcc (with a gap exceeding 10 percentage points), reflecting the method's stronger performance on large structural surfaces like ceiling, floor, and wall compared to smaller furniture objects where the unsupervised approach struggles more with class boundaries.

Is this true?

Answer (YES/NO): YES